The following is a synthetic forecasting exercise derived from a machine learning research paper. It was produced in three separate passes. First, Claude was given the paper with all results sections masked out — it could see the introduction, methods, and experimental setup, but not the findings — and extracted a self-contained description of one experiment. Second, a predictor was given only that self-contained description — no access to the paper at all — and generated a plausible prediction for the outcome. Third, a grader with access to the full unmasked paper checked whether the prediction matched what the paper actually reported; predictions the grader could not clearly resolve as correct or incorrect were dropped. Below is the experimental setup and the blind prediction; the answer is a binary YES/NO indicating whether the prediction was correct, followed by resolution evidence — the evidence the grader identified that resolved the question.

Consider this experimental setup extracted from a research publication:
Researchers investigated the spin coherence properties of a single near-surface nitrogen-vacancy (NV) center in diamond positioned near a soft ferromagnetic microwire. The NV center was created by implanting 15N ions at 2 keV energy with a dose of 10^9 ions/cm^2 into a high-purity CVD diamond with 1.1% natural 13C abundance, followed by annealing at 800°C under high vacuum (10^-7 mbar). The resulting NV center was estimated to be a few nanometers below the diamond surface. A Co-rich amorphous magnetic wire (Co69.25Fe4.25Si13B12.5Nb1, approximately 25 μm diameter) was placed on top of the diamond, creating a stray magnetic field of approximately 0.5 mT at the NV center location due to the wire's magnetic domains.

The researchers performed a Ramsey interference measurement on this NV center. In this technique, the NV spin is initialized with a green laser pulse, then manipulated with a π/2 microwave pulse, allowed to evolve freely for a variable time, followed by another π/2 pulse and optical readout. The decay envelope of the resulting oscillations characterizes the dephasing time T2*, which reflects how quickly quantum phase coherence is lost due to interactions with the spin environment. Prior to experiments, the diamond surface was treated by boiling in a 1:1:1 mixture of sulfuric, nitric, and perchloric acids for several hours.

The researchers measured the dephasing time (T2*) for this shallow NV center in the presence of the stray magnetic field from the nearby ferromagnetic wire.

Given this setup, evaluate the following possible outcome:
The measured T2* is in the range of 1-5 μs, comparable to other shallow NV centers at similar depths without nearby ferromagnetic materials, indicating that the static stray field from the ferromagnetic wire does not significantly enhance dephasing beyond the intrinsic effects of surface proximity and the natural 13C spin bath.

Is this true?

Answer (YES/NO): NO